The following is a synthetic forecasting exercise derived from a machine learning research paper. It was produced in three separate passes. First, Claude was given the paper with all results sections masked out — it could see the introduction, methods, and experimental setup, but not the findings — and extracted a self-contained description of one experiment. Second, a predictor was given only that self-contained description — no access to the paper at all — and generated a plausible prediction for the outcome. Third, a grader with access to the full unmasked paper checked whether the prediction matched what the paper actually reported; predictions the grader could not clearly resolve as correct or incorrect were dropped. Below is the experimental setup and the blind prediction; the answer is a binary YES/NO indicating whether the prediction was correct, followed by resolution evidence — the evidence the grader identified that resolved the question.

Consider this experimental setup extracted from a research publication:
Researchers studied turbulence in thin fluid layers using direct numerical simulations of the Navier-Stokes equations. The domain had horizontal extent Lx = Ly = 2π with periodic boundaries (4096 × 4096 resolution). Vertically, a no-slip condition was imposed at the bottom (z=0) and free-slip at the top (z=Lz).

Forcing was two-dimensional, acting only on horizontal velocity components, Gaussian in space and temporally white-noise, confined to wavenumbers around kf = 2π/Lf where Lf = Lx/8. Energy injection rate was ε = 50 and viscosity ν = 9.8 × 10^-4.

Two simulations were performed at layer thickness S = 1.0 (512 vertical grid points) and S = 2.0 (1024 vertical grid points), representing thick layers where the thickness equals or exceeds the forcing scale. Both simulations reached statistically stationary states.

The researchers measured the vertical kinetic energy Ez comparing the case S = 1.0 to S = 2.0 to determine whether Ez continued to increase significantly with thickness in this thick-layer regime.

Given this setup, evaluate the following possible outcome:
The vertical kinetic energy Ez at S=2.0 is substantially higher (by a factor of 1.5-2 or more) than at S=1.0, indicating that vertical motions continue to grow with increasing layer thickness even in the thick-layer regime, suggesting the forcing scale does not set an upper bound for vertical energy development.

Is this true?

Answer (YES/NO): NO